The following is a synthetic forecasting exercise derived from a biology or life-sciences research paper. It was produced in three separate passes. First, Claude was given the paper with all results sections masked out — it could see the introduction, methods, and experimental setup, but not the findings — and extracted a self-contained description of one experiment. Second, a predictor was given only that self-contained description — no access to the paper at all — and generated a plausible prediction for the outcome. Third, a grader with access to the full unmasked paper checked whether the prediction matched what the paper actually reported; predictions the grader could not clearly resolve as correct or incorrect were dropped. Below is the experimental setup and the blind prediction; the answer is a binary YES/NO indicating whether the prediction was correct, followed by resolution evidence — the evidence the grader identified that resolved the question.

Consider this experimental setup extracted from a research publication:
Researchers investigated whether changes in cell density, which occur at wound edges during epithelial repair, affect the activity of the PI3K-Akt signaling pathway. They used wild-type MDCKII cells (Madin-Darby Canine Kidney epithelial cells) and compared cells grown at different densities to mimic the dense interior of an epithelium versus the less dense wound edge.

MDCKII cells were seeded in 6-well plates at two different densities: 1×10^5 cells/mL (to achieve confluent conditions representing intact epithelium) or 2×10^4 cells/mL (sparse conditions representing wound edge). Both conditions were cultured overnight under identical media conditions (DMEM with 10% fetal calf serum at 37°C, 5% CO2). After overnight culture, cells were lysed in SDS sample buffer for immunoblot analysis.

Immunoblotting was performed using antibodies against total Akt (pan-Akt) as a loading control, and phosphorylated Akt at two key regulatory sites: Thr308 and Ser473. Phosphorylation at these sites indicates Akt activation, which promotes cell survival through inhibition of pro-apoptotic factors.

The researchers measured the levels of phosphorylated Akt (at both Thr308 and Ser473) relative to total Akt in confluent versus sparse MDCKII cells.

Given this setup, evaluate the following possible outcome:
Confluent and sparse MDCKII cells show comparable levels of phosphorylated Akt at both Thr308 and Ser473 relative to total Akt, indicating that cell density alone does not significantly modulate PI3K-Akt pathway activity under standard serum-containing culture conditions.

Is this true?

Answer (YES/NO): NO